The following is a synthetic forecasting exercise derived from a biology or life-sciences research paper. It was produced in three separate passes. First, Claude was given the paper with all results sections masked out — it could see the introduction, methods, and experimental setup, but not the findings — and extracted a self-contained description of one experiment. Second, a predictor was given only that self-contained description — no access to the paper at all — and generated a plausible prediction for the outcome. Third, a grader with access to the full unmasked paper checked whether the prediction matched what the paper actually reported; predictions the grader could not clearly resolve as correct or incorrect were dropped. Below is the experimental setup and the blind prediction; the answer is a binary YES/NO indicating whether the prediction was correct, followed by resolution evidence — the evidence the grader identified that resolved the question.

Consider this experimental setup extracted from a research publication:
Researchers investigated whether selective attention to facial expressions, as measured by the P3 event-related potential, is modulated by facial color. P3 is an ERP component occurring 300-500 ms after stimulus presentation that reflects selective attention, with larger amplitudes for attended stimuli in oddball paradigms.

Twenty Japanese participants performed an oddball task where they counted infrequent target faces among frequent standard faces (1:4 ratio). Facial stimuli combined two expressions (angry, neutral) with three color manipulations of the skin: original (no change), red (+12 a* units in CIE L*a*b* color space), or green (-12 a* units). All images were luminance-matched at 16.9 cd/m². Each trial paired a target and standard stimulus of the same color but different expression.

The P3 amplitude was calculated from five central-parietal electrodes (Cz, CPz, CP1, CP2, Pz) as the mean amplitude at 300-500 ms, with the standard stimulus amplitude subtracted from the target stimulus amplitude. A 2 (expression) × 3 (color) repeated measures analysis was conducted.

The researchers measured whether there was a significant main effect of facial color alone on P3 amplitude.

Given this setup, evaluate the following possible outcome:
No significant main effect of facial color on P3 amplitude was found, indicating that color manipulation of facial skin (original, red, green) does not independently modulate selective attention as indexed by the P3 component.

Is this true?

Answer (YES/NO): YES